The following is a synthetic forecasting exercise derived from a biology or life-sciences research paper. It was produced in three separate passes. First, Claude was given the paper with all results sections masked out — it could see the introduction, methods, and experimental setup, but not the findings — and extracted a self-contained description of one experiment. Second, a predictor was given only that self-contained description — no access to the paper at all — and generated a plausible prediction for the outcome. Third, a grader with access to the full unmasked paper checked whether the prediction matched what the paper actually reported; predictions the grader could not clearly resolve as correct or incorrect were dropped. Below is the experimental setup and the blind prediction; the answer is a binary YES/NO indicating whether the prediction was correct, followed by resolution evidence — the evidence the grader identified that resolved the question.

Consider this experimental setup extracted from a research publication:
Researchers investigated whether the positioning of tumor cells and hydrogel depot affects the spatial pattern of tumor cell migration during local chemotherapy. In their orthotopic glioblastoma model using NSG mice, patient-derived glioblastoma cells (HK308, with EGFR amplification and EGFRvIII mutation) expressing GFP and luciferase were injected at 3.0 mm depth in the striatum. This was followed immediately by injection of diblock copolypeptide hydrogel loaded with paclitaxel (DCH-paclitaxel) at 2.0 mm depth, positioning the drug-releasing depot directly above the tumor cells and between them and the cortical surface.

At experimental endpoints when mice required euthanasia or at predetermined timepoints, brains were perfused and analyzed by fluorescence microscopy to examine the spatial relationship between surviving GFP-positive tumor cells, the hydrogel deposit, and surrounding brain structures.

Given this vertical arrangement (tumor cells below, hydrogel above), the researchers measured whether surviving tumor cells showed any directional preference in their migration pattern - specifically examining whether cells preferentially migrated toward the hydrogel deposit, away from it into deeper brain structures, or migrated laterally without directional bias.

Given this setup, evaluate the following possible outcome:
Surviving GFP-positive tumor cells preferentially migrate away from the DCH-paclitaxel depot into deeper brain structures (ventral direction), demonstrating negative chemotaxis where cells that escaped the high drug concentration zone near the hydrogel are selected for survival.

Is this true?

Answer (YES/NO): YES